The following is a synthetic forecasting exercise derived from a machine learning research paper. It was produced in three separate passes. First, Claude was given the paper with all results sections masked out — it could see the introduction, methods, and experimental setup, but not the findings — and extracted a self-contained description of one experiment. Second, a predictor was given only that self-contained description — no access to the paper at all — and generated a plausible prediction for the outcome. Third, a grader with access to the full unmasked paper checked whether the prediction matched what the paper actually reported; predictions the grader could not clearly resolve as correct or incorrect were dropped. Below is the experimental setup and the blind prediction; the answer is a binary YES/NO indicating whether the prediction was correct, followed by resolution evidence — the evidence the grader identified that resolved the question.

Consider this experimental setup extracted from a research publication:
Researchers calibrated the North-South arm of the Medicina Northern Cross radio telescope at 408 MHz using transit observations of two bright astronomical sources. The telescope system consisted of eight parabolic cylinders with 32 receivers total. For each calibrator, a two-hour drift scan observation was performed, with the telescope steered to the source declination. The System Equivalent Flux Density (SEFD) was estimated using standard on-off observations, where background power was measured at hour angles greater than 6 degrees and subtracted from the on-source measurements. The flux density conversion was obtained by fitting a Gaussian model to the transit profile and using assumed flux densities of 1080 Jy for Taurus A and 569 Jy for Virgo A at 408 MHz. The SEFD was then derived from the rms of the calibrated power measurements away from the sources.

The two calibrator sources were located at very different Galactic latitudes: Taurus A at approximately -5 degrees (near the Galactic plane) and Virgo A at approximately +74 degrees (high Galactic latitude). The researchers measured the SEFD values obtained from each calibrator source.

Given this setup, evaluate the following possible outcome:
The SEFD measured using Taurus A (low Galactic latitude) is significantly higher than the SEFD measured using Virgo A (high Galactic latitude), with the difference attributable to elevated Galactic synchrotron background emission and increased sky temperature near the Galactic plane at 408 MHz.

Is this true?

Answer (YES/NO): NO